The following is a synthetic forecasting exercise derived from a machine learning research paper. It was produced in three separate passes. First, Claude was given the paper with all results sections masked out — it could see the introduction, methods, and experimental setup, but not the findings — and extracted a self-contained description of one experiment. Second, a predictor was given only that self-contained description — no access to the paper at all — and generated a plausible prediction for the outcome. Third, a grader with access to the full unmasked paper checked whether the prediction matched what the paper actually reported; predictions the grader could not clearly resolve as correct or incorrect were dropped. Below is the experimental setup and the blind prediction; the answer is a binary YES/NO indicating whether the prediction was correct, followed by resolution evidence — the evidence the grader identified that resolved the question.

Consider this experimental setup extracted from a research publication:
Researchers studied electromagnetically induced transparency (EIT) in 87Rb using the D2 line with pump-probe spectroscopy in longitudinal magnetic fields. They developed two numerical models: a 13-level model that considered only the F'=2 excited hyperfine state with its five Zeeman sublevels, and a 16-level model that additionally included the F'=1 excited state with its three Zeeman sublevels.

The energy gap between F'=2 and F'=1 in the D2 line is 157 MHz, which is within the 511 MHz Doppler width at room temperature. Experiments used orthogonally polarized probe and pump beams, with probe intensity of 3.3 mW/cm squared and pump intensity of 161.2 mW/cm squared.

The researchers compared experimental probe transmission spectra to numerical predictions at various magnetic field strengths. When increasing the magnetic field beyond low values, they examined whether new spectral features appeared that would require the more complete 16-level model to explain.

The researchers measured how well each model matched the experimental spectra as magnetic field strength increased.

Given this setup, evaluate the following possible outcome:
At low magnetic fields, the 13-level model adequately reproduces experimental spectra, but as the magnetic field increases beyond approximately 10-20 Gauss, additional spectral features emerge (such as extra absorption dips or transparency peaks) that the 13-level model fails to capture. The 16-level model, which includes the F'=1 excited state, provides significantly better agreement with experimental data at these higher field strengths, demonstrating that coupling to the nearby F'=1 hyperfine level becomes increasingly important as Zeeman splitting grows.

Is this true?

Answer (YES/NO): YES